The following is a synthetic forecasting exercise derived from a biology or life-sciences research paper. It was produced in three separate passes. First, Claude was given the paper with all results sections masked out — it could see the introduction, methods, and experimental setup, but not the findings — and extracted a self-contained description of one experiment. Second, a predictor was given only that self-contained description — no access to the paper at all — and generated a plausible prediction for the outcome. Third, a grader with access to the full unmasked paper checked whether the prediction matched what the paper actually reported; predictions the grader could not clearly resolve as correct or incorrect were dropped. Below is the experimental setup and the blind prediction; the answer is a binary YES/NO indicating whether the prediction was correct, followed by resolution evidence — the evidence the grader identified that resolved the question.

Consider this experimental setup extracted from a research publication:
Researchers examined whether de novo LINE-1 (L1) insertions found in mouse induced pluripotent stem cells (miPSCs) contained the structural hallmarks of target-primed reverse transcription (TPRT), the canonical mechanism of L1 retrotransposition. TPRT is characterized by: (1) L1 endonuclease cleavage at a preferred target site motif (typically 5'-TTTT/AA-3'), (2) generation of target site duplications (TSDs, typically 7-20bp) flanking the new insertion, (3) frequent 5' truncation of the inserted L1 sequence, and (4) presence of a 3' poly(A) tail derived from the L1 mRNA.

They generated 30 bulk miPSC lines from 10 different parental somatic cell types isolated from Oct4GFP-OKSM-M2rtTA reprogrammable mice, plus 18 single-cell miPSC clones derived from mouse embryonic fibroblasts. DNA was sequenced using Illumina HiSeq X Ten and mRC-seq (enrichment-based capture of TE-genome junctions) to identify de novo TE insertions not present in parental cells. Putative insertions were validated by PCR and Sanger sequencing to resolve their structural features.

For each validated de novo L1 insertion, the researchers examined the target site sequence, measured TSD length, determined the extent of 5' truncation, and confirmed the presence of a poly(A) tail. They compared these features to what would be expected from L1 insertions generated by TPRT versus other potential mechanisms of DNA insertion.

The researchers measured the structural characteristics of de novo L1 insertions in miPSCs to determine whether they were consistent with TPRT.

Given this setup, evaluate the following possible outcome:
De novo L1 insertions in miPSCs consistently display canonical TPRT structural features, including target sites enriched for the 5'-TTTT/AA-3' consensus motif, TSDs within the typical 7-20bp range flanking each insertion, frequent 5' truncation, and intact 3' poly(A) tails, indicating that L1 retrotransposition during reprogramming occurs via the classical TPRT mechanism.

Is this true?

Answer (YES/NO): YES